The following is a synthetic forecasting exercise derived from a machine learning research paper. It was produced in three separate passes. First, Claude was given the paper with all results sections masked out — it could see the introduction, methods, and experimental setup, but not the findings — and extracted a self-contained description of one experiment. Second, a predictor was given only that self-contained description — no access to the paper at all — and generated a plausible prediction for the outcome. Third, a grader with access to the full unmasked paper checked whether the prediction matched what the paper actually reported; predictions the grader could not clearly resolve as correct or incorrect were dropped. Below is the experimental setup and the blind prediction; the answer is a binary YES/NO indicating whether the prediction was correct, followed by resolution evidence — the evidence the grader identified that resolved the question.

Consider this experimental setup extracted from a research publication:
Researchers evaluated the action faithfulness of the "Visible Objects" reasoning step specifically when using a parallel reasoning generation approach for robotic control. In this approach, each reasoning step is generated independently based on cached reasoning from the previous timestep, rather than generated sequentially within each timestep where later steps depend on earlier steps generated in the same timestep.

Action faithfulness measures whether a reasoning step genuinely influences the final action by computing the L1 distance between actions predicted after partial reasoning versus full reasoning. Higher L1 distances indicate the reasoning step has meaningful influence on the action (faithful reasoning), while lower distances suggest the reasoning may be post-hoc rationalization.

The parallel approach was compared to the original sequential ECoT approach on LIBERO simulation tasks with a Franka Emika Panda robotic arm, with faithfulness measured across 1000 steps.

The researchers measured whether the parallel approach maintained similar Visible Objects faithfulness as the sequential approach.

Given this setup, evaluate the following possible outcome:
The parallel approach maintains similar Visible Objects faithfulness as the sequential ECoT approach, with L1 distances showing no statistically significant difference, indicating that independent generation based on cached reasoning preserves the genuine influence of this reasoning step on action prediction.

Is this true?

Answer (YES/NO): NO